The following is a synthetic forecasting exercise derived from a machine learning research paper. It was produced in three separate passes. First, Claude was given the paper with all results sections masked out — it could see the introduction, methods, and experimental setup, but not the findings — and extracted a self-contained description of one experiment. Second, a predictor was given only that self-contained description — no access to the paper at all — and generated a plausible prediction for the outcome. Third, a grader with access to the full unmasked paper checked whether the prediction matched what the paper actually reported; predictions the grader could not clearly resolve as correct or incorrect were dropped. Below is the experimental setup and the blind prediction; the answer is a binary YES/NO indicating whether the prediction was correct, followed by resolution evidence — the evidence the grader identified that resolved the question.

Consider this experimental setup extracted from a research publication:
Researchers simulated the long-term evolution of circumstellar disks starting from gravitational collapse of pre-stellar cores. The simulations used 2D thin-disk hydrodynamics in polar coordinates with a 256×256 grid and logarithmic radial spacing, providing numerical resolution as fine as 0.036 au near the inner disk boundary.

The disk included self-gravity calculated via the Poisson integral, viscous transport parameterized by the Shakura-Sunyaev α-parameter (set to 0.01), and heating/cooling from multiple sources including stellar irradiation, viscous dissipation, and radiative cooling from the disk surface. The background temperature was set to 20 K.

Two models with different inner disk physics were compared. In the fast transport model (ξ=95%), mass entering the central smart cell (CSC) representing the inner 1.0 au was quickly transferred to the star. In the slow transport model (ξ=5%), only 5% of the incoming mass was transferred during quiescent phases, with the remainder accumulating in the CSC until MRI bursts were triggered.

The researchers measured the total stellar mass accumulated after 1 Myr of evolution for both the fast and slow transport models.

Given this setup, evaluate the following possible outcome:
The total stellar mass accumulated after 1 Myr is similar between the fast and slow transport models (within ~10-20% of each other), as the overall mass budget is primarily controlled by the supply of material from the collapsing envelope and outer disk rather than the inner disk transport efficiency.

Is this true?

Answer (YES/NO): NO